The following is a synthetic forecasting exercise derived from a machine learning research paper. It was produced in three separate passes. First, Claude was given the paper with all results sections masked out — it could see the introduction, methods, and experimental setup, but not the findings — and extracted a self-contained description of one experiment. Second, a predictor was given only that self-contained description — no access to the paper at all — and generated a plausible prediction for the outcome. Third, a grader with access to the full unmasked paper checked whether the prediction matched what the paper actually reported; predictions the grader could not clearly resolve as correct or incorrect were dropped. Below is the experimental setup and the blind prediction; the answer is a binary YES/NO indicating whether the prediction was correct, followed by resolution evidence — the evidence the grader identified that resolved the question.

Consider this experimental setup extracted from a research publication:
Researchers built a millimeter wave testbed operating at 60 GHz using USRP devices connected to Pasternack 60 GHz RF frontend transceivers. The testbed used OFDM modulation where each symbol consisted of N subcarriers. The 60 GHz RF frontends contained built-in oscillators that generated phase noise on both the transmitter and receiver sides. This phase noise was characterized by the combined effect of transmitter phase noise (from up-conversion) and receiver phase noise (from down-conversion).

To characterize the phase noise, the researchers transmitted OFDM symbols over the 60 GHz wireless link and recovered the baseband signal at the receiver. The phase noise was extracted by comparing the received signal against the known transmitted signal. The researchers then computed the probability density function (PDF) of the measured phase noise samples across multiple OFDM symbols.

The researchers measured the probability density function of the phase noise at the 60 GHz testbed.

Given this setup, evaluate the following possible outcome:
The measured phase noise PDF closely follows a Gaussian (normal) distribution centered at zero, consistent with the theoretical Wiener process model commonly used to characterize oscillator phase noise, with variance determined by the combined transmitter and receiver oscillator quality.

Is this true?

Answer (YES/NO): YES